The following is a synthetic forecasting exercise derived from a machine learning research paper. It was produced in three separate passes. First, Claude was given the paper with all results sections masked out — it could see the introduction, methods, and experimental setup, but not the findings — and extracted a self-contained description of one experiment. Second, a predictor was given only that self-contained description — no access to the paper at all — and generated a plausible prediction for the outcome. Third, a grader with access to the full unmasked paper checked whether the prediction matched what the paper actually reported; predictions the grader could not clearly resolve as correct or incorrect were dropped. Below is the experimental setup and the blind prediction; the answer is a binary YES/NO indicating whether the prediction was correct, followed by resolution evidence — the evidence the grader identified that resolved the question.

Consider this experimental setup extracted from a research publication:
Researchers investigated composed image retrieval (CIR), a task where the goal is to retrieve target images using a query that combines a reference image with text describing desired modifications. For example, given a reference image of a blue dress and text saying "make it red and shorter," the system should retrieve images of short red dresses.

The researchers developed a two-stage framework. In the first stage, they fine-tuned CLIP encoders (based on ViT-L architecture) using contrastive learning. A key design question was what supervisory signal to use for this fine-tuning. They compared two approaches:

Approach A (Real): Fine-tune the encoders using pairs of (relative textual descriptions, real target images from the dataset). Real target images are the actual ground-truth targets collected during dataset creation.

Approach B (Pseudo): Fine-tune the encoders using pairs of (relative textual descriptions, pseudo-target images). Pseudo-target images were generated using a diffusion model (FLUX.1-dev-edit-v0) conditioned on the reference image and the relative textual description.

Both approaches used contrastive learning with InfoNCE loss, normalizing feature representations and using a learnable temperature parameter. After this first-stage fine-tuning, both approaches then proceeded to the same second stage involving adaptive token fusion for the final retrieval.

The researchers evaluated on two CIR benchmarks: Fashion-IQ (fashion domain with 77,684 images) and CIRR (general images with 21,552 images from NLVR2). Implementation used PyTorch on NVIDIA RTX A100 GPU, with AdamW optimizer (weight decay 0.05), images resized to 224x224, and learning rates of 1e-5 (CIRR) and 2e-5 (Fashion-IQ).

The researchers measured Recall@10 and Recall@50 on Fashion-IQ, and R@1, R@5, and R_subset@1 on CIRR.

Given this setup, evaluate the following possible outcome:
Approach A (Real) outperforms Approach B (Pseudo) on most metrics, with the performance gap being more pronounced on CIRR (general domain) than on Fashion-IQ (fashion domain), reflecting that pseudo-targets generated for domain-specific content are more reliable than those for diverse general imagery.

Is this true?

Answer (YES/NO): NO